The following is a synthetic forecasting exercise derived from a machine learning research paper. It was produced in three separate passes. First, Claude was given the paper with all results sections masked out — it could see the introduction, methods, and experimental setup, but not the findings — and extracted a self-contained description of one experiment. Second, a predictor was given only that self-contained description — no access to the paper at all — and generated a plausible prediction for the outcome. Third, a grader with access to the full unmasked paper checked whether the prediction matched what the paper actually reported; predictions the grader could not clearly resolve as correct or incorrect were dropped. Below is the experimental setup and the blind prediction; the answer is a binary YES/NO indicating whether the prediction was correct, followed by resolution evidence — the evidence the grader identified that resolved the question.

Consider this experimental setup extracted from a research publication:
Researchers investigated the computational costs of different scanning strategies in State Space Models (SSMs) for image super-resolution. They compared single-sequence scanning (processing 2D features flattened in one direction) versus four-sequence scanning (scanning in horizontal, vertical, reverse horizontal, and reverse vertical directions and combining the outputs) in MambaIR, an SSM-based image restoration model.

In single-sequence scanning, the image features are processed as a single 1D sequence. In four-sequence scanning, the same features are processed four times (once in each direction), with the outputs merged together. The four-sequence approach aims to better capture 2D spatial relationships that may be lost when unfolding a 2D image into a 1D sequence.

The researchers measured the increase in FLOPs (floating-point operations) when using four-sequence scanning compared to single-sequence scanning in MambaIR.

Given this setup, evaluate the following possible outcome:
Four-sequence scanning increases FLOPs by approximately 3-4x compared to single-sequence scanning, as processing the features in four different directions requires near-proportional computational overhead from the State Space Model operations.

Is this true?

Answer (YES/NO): NO